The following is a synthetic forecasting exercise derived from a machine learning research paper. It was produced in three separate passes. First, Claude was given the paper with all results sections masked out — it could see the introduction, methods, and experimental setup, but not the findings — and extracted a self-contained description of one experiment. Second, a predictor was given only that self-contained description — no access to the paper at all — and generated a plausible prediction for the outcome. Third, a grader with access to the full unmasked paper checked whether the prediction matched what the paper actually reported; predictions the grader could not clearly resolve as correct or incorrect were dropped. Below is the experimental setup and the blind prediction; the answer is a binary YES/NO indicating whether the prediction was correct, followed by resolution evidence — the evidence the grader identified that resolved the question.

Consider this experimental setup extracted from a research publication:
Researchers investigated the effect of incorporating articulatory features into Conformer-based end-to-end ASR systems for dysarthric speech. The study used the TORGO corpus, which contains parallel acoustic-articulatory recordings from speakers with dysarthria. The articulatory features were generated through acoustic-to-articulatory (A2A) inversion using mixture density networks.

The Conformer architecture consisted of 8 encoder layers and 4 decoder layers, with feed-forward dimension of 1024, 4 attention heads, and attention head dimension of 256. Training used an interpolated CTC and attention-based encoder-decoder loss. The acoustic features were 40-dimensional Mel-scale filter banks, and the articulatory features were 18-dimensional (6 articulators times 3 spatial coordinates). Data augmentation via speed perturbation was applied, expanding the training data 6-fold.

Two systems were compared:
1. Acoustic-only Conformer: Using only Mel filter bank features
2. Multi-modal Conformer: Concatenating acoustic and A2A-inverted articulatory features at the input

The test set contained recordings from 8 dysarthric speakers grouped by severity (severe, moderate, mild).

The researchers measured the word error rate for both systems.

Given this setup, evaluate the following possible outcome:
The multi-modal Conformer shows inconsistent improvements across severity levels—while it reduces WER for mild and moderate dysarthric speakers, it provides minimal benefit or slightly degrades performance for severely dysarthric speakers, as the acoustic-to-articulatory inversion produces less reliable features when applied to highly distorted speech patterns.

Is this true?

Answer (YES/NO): NO